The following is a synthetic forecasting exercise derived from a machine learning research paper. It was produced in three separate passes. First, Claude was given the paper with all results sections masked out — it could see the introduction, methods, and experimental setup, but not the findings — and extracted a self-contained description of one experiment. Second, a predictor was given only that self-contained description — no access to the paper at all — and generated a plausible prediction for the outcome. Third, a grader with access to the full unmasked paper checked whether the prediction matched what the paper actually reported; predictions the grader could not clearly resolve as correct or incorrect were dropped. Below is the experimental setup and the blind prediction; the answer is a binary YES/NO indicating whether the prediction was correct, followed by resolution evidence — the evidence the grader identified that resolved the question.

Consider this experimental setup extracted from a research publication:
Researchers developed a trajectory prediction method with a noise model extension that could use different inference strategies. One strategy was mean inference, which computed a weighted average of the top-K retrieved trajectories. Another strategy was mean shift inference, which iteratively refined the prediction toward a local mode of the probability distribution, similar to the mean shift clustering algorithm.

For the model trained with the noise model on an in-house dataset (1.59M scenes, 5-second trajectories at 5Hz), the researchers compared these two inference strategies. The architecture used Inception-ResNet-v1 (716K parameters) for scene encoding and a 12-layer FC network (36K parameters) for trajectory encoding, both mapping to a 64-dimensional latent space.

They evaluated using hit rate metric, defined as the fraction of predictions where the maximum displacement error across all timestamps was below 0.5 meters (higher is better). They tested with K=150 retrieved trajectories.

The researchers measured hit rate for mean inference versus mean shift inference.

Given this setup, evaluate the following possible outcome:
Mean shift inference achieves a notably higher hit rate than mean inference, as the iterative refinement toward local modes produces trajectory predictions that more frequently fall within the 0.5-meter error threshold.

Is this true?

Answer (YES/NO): NO